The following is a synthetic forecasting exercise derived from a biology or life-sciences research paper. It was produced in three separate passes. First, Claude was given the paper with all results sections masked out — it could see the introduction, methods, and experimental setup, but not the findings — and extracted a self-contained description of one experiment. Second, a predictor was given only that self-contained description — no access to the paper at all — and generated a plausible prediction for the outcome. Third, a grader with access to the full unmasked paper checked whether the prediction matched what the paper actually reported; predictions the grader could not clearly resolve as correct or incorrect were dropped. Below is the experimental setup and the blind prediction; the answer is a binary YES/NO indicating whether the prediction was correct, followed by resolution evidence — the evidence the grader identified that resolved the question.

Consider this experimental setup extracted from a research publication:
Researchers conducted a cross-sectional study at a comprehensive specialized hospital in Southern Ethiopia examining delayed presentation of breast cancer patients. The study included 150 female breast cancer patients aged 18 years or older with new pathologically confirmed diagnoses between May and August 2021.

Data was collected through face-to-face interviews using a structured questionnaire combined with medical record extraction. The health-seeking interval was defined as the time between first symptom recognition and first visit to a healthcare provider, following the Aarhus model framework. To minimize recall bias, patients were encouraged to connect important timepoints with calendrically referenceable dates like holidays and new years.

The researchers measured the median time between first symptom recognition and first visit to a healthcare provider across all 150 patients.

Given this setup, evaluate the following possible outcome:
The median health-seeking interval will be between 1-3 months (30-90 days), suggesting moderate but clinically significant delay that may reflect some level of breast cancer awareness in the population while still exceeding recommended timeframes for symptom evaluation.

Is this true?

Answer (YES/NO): NO